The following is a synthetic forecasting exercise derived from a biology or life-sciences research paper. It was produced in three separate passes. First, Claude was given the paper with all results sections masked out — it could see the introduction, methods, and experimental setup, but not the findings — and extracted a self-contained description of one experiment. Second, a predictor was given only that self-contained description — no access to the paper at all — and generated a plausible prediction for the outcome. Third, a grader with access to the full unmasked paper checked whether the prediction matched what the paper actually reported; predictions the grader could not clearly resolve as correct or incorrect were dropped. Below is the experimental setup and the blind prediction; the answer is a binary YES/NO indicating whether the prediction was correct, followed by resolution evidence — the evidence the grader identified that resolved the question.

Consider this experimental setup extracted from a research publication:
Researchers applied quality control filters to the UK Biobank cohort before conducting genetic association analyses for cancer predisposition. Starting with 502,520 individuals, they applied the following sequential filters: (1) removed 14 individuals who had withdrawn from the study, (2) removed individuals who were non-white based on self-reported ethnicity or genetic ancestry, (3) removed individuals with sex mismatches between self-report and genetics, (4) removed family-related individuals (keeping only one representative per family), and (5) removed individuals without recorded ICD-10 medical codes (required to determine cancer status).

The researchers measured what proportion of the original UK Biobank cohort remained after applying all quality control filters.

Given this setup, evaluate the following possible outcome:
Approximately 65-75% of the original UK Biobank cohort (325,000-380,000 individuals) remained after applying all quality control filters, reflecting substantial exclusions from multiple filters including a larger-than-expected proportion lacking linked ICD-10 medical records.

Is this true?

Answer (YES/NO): NO